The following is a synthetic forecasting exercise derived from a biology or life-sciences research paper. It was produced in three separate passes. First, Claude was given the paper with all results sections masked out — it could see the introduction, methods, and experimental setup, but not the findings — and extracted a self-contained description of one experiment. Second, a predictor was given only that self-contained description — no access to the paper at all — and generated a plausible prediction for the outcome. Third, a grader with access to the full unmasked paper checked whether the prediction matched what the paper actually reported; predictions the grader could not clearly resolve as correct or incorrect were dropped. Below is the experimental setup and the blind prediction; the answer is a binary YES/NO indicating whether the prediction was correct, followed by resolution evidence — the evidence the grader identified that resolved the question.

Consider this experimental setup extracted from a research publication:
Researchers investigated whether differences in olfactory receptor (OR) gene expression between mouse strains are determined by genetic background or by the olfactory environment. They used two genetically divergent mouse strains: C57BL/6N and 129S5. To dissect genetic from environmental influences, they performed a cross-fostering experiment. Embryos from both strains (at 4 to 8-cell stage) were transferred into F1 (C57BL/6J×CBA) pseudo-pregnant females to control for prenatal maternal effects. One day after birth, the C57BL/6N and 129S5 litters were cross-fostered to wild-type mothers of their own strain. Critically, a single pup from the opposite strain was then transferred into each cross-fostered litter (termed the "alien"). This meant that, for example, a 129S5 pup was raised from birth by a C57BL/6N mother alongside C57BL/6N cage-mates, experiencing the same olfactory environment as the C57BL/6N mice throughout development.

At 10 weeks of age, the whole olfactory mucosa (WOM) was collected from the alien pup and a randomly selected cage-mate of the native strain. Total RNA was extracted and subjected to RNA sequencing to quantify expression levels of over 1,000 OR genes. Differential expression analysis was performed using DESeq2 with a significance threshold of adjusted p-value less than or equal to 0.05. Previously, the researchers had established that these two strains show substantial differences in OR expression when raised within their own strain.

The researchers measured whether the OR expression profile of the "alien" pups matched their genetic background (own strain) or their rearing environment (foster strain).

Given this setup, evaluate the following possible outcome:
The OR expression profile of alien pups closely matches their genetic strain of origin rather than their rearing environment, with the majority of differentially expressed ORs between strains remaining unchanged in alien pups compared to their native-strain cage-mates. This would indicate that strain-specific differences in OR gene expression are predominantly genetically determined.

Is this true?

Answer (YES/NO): YES